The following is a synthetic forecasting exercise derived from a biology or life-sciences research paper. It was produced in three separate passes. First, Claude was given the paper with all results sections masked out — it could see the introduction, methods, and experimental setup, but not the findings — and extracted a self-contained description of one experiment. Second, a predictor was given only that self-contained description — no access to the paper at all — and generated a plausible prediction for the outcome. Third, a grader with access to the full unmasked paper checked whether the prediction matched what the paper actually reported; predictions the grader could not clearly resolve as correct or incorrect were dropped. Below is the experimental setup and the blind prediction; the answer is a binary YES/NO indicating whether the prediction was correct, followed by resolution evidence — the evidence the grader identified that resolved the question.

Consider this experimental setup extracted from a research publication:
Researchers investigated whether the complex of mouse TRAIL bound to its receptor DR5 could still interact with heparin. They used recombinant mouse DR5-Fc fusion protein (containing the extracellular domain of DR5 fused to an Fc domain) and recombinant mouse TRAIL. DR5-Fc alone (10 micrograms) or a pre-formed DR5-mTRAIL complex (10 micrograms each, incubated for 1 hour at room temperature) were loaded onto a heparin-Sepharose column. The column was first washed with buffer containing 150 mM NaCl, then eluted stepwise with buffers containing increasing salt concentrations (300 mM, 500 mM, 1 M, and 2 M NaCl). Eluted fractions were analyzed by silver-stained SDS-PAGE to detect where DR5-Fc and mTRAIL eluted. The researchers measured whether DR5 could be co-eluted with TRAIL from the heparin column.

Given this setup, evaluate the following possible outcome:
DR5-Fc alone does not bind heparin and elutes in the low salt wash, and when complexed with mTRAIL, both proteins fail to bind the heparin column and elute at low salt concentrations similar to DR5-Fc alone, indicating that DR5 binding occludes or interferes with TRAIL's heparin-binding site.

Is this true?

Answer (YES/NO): NO